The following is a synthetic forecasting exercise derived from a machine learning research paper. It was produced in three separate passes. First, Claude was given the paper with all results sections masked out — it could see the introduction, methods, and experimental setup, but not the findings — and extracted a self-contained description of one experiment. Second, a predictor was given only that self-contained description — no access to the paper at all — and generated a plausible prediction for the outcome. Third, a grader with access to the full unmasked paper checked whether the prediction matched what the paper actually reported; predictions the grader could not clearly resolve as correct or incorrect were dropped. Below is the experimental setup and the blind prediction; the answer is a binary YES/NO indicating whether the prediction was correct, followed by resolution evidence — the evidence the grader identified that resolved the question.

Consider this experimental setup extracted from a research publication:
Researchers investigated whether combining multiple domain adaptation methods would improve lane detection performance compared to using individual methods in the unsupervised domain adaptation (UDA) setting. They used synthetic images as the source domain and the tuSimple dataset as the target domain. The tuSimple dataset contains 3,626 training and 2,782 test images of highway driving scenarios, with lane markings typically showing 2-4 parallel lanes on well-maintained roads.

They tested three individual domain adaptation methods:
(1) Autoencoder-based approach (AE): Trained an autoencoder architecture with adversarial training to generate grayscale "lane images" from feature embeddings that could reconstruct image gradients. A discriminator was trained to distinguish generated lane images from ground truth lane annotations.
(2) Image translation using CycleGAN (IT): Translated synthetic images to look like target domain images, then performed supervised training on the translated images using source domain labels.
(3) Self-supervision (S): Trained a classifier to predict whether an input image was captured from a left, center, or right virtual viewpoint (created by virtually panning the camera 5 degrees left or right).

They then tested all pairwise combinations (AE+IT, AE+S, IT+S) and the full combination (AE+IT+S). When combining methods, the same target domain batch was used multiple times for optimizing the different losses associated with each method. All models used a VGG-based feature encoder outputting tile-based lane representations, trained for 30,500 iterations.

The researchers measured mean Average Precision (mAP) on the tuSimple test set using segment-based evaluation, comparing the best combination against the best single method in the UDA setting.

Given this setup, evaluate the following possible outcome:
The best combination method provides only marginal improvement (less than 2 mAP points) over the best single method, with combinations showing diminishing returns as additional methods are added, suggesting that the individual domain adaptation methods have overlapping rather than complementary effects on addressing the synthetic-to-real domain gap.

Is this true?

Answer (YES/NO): NO